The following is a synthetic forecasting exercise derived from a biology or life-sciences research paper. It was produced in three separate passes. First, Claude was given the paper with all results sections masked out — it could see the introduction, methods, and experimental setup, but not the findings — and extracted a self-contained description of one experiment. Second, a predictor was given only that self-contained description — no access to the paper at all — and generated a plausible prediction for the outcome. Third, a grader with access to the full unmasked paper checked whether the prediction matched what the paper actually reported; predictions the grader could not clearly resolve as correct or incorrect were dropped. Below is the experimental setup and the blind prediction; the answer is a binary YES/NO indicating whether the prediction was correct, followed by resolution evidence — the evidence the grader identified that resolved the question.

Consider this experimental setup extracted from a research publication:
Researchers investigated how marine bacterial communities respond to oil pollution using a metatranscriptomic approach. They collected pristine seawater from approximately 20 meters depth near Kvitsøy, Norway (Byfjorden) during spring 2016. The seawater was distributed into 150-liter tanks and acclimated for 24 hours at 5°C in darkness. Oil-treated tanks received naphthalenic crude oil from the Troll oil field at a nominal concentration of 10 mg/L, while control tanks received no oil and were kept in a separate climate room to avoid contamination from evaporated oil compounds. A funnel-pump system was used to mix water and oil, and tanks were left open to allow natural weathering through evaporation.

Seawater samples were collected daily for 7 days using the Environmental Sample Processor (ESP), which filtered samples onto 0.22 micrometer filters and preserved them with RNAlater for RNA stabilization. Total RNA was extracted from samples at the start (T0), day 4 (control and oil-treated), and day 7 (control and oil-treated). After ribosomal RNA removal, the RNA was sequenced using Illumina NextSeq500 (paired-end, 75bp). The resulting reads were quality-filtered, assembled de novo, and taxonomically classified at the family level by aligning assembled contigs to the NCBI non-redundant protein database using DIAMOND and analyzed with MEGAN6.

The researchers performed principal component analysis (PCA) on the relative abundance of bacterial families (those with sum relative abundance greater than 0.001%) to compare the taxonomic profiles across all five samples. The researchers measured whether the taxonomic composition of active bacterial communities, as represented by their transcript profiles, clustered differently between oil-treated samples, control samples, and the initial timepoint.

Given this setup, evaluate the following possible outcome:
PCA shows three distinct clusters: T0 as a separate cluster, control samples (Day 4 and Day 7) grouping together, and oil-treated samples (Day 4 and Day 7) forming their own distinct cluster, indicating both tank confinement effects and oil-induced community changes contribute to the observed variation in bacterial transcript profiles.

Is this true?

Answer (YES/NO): YES